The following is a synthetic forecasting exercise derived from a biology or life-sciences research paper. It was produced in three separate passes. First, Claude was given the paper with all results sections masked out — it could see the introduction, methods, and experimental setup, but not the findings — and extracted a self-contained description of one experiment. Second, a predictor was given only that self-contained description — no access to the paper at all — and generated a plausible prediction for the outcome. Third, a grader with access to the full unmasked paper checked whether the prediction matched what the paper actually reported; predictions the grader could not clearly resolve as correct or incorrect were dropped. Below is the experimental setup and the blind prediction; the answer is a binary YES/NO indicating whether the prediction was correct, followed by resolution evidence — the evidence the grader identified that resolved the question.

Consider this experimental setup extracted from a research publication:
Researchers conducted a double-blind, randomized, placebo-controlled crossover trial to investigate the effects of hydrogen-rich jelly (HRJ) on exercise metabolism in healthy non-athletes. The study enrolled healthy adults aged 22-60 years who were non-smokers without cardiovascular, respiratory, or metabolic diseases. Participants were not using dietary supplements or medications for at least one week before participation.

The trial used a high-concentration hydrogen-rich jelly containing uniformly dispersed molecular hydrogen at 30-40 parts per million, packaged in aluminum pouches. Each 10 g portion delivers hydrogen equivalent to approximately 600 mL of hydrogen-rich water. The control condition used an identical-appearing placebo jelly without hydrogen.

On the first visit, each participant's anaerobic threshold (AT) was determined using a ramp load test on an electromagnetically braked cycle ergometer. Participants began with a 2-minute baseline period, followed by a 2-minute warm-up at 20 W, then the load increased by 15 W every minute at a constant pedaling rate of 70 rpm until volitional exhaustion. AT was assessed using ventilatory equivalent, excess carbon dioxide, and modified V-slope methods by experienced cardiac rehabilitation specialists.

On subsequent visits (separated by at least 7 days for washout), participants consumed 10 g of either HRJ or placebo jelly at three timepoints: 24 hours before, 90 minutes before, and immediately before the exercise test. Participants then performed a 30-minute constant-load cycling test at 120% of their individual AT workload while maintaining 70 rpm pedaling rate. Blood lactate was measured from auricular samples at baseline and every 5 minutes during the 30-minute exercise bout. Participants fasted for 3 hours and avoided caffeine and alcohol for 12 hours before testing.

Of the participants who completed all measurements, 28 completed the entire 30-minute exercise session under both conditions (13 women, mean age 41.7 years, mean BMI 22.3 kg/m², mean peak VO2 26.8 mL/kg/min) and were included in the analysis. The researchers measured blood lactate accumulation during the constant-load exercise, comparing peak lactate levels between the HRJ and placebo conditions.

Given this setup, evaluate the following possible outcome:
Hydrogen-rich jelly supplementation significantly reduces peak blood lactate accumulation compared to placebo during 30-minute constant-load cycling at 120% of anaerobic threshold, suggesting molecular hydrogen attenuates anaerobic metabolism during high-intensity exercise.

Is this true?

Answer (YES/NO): YES